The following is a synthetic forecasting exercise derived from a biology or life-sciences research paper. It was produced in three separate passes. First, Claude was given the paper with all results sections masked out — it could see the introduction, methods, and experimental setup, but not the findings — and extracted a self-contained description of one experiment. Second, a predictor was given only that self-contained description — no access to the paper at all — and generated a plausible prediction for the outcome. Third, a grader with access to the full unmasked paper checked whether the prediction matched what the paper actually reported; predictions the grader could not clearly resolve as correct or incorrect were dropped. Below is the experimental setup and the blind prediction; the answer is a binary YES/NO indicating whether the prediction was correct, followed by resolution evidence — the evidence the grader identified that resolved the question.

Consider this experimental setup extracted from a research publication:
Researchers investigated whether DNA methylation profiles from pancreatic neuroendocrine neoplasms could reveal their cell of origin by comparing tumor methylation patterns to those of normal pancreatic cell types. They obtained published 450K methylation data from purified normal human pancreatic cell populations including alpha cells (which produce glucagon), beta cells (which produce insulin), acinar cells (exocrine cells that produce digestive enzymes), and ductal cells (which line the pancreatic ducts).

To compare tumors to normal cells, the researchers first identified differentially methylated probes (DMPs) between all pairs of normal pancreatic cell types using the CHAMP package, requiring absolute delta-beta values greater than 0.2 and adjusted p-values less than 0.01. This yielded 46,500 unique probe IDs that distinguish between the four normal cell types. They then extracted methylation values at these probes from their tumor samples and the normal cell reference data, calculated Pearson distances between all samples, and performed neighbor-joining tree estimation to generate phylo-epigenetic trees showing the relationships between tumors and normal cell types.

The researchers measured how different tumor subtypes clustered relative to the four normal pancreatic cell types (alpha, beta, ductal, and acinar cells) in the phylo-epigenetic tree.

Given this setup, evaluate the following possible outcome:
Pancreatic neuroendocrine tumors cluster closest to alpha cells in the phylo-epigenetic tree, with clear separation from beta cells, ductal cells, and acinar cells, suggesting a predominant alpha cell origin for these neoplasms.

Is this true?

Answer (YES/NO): NO